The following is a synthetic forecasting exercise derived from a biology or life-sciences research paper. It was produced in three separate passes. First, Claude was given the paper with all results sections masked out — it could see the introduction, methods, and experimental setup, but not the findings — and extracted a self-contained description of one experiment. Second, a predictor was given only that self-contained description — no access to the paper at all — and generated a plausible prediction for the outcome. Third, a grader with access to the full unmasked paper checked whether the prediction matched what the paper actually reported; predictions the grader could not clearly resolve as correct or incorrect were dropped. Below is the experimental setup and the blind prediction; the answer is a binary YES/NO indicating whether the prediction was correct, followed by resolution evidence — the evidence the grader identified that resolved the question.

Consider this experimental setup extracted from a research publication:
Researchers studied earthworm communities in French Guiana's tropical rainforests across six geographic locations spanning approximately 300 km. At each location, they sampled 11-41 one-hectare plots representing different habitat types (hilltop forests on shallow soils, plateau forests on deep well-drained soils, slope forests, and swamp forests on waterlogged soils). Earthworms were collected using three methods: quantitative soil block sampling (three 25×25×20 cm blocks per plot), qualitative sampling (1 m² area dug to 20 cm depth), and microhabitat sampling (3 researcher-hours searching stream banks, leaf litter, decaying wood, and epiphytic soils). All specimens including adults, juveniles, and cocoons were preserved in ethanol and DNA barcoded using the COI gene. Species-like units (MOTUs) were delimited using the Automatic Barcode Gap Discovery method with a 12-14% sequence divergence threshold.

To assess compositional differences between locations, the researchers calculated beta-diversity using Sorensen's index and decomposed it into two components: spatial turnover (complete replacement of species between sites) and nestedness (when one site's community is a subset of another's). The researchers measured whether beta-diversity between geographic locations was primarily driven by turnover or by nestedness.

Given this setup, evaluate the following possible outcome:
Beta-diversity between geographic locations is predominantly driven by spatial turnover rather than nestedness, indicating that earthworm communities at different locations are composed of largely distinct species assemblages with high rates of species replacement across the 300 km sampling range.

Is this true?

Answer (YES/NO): YES